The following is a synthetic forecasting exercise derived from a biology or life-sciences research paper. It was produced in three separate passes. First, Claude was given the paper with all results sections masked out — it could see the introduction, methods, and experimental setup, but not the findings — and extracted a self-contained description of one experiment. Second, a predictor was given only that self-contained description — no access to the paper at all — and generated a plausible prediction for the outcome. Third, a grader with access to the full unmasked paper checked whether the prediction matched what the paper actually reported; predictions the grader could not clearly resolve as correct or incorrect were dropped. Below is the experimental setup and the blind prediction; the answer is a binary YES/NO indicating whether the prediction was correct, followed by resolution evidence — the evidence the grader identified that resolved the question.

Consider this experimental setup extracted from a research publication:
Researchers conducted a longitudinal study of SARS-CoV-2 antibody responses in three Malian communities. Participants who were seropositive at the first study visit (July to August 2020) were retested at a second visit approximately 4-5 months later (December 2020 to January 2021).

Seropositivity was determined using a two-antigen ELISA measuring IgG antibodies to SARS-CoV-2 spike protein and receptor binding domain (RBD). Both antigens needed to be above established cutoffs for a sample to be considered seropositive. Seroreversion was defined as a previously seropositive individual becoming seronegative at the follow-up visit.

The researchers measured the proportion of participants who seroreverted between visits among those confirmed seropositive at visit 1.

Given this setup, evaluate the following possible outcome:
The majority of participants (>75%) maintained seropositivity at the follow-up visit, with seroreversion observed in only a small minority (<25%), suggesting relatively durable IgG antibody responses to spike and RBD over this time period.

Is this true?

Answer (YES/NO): NO